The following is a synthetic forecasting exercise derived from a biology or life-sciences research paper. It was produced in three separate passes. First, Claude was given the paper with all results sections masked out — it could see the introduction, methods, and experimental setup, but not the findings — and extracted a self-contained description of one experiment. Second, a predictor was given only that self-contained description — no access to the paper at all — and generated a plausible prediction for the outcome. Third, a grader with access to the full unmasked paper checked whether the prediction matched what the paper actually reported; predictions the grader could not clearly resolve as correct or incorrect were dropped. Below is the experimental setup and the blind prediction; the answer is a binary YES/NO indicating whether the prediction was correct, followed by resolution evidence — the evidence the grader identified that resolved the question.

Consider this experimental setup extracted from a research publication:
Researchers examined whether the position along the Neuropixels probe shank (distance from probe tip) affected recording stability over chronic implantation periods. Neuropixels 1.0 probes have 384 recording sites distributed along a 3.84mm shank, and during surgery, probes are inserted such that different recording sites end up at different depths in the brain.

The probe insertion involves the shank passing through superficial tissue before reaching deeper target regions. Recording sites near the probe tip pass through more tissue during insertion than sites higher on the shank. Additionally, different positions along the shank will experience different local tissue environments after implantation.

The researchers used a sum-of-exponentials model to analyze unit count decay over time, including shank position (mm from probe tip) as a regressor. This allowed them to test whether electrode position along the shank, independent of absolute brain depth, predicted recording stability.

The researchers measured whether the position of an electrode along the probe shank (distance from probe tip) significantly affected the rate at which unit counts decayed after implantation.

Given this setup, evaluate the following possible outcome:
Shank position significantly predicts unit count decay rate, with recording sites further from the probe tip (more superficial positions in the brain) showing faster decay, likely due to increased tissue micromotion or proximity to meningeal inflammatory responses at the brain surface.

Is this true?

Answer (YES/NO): NO